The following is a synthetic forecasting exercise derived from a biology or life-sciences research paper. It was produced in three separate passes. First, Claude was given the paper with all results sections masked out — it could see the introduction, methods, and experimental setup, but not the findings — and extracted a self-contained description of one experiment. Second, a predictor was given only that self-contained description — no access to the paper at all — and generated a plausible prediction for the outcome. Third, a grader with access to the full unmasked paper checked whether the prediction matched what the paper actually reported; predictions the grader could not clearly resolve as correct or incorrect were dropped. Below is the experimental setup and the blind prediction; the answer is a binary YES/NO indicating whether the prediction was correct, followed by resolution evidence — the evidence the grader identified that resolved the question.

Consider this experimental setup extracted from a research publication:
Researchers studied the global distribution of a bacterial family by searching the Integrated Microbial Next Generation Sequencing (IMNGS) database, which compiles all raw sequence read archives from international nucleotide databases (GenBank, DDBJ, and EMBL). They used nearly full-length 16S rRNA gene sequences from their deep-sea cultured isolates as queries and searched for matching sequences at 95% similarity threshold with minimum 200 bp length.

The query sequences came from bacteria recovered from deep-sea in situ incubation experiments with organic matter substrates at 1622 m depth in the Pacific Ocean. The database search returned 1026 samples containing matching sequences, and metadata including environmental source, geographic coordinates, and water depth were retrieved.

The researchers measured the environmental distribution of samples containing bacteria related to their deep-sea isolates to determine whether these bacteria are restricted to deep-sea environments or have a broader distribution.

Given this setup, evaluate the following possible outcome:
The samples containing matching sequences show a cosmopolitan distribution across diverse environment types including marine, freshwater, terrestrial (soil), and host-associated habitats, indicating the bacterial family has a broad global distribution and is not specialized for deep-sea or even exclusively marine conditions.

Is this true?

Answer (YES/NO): NO